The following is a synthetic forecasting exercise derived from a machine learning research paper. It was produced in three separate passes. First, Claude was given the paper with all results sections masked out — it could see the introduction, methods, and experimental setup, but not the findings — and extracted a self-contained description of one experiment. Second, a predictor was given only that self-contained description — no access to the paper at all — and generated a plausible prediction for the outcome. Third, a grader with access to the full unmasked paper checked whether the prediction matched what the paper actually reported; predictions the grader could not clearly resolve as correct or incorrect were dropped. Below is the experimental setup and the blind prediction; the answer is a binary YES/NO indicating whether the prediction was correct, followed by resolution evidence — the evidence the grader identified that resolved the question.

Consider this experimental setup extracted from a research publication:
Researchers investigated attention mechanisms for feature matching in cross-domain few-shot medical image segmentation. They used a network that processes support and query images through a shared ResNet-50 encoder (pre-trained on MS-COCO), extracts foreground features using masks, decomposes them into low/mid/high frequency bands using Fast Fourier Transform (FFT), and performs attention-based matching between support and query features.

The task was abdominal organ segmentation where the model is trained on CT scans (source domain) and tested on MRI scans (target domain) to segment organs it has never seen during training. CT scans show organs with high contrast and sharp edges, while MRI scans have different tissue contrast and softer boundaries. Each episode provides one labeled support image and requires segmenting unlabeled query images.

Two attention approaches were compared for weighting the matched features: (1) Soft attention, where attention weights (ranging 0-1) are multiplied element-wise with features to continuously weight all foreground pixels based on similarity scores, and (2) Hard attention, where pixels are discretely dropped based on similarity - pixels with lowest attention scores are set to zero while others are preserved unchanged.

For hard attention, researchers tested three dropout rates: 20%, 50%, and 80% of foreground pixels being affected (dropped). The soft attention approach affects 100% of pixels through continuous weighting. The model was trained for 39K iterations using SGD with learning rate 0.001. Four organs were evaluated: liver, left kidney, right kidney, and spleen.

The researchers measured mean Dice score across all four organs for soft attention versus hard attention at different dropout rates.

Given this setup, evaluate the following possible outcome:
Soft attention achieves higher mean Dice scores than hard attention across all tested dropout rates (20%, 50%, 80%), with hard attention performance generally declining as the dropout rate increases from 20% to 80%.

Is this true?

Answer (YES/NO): NO